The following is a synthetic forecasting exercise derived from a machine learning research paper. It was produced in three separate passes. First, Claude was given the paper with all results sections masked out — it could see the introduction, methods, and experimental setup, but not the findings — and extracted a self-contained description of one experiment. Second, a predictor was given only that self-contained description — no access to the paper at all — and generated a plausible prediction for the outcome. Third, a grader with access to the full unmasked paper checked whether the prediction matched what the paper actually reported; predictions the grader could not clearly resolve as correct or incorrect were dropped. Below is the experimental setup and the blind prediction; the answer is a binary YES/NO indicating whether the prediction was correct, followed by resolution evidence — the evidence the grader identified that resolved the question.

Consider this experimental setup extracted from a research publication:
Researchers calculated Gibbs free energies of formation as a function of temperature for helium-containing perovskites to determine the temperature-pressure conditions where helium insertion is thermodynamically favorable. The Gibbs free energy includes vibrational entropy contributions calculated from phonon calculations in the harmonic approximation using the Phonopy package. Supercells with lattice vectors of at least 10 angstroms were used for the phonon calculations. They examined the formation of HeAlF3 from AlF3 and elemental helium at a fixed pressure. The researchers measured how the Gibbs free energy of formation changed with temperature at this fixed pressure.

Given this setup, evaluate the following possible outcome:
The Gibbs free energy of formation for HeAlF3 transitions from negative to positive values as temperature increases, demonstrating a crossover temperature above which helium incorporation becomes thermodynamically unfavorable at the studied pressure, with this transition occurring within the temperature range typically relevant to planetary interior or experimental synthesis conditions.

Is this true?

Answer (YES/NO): NO